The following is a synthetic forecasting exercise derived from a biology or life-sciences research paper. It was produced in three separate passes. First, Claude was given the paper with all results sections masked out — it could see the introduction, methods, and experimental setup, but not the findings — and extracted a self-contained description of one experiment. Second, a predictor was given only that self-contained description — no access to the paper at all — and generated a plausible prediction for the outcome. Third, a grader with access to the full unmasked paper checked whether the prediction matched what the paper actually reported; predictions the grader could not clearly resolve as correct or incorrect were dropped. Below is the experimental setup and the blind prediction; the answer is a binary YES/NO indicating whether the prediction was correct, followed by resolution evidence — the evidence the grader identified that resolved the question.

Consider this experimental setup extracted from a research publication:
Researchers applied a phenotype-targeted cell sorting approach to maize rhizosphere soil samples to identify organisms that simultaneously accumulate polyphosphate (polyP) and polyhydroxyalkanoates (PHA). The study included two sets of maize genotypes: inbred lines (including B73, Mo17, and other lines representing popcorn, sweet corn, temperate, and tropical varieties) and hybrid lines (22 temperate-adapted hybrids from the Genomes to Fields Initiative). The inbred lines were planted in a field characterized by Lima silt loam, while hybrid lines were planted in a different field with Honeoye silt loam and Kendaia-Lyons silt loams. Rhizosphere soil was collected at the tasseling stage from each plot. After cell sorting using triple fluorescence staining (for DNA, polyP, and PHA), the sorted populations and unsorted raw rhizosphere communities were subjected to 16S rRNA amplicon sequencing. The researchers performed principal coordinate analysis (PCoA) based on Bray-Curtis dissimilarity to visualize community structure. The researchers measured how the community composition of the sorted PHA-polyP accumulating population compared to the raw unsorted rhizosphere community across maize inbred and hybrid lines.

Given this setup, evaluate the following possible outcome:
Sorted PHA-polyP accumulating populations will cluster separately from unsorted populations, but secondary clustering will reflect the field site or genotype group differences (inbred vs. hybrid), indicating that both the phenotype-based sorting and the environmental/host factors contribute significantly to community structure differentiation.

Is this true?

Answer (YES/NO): YES